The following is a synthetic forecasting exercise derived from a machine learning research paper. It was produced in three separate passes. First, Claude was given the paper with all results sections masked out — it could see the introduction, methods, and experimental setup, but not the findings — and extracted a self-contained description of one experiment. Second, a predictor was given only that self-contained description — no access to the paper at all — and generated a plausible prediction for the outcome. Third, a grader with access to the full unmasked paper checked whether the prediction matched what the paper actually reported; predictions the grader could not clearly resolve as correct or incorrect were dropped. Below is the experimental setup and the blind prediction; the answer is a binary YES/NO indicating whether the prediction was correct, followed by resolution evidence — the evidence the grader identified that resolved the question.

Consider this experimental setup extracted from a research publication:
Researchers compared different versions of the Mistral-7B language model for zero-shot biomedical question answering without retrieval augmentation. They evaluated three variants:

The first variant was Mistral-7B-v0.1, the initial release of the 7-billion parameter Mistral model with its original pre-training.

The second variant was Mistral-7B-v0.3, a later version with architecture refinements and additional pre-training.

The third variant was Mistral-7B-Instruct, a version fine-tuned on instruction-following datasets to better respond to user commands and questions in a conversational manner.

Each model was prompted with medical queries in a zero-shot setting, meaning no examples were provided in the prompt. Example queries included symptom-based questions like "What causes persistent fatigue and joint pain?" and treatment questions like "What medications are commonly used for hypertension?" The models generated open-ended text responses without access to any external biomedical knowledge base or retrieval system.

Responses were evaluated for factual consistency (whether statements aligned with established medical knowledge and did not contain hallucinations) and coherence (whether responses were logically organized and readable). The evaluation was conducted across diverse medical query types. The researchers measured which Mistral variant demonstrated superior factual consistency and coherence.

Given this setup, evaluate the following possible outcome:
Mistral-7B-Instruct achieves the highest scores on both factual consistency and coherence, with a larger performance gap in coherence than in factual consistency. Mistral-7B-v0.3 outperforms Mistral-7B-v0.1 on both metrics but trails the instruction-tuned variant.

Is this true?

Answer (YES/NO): NO